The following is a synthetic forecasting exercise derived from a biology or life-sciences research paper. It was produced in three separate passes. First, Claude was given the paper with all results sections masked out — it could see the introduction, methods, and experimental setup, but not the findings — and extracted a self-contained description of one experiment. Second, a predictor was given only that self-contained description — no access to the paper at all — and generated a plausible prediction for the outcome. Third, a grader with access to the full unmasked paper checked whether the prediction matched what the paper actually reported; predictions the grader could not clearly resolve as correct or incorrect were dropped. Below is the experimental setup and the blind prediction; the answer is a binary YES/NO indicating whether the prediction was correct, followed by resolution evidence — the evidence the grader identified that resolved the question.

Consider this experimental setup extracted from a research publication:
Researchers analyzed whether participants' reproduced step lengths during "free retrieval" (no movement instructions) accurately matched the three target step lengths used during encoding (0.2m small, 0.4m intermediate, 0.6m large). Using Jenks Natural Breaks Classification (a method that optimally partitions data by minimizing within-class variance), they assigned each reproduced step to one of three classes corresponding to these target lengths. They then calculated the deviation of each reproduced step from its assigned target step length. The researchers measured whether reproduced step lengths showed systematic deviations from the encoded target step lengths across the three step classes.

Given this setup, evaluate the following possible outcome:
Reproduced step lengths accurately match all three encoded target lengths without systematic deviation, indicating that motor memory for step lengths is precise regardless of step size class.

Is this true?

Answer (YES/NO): NO